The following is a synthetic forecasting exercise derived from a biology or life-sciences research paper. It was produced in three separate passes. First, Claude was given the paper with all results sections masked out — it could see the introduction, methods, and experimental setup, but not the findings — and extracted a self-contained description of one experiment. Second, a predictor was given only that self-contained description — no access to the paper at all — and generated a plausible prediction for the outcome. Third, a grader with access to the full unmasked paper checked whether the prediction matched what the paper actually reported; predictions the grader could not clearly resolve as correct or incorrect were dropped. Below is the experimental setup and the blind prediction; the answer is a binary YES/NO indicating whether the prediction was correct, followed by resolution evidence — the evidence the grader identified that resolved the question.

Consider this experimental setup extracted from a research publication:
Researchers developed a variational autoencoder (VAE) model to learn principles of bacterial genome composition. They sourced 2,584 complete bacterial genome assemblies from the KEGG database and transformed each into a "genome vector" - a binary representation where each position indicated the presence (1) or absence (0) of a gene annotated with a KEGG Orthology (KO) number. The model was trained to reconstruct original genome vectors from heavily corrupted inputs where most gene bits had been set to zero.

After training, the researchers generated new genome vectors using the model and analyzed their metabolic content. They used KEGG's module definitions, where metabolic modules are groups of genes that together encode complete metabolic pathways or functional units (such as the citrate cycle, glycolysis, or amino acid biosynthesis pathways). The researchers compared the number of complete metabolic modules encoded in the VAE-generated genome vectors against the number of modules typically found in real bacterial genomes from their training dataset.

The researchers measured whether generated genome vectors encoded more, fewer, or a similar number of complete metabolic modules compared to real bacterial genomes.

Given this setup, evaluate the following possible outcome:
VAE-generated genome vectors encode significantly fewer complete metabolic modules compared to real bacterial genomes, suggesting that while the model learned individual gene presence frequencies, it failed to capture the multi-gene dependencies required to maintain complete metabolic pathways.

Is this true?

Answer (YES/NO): NO